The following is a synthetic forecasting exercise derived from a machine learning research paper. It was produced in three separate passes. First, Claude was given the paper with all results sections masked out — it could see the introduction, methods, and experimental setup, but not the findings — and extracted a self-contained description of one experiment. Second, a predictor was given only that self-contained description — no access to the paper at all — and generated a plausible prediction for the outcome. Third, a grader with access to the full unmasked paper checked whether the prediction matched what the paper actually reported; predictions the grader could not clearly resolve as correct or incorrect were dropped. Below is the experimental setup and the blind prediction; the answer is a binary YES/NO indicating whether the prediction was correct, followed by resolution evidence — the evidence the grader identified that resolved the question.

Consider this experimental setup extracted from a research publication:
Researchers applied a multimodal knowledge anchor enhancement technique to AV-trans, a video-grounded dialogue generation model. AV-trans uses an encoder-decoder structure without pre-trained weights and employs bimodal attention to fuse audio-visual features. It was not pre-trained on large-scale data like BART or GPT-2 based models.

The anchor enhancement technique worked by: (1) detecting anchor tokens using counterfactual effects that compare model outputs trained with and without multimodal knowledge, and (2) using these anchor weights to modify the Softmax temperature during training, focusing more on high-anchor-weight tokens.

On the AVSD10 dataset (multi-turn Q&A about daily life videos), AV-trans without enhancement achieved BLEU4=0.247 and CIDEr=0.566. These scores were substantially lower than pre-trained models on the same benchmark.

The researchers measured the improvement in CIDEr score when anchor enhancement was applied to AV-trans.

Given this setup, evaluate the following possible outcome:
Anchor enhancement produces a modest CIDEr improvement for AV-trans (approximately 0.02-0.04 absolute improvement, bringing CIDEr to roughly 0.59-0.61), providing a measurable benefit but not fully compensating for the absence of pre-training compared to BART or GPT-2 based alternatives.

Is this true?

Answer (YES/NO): NO